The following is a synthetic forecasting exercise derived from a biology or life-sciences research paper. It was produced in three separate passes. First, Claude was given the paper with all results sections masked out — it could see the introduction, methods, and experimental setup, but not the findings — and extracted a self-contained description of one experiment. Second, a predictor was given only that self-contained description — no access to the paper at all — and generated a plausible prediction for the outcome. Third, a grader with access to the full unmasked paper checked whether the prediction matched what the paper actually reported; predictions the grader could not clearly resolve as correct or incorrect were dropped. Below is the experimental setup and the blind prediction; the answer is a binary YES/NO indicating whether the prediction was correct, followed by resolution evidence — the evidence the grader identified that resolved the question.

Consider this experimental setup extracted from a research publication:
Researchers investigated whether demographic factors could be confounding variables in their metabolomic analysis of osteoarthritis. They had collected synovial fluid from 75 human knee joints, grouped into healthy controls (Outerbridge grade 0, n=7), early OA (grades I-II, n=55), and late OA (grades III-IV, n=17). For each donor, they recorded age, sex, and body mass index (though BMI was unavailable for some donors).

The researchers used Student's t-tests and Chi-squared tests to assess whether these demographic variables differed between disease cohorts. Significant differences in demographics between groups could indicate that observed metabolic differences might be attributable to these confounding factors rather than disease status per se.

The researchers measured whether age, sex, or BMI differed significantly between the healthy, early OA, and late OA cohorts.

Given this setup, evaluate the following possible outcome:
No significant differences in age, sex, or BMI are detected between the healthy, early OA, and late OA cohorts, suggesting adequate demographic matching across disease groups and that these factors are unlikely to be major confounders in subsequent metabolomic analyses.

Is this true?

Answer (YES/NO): NO